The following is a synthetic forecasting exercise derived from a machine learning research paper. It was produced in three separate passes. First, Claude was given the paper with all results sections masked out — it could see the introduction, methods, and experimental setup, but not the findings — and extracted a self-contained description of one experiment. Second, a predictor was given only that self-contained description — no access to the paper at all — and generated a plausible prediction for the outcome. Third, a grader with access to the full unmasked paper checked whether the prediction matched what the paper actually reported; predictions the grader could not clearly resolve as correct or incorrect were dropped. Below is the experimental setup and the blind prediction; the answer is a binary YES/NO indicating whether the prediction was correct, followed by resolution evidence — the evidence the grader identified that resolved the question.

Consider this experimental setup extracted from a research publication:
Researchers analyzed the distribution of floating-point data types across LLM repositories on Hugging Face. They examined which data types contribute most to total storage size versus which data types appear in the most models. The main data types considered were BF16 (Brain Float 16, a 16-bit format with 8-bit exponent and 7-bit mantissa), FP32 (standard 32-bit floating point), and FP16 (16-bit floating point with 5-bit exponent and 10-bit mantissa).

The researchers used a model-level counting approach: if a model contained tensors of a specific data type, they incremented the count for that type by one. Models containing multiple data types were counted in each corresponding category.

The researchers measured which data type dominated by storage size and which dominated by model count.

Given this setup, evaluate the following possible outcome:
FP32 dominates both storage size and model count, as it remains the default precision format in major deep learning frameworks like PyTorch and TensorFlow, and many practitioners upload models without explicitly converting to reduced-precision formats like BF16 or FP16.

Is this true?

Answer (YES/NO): NO